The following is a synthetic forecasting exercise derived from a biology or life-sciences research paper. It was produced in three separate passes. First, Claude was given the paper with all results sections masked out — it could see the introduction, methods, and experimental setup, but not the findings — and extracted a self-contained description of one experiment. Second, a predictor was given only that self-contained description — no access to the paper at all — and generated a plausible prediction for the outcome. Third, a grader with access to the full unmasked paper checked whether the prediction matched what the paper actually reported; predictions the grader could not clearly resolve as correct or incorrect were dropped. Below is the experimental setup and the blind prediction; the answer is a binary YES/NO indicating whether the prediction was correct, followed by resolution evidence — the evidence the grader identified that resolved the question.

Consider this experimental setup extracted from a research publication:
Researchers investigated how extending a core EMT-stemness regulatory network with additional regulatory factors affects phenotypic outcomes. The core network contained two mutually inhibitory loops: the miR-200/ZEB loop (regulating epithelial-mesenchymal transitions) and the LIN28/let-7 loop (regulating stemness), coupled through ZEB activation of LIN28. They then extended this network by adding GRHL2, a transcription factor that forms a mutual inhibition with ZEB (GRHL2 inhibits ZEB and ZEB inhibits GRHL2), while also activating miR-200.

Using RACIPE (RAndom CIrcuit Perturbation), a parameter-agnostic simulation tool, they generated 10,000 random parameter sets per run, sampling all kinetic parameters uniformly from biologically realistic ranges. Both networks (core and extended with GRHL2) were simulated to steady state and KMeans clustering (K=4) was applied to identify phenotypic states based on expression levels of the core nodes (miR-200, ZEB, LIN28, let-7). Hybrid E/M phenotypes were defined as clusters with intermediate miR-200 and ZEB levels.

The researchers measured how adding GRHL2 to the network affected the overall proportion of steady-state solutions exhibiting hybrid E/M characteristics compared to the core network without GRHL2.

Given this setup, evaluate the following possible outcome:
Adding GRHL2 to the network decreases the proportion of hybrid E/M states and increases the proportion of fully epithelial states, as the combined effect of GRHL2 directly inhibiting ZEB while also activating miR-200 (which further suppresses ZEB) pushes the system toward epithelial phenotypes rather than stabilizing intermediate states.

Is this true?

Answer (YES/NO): NO